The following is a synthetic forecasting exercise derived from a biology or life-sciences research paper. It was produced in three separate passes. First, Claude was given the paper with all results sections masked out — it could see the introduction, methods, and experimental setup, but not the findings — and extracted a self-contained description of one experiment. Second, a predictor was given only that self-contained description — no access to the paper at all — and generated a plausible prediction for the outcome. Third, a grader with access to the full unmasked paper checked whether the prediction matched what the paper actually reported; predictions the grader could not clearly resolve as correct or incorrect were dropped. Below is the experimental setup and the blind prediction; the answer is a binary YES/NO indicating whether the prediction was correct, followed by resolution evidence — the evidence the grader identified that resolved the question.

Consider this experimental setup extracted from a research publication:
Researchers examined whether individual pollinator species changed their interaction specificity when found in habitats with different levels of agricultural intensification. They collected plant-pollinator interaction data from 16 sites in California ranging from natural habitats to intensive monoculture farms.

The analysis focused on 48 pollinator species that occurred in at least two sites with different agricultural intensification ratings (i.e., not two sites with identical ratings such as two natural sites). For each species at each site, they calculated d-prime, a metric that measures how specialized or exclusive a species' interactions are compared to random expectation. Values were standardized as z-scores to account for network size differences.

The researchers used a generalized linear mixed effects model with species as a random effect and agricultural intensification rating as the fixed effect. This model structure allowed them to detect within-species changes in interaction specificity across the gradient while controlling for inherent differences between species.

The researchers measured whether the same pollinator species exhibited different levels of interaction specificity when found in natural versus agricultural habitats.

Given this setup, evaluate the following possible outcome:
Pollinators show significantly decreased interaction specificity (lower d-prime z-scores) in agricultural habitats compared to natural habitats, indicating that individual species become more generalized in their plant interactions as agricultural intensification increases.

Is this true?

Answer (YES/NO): YES